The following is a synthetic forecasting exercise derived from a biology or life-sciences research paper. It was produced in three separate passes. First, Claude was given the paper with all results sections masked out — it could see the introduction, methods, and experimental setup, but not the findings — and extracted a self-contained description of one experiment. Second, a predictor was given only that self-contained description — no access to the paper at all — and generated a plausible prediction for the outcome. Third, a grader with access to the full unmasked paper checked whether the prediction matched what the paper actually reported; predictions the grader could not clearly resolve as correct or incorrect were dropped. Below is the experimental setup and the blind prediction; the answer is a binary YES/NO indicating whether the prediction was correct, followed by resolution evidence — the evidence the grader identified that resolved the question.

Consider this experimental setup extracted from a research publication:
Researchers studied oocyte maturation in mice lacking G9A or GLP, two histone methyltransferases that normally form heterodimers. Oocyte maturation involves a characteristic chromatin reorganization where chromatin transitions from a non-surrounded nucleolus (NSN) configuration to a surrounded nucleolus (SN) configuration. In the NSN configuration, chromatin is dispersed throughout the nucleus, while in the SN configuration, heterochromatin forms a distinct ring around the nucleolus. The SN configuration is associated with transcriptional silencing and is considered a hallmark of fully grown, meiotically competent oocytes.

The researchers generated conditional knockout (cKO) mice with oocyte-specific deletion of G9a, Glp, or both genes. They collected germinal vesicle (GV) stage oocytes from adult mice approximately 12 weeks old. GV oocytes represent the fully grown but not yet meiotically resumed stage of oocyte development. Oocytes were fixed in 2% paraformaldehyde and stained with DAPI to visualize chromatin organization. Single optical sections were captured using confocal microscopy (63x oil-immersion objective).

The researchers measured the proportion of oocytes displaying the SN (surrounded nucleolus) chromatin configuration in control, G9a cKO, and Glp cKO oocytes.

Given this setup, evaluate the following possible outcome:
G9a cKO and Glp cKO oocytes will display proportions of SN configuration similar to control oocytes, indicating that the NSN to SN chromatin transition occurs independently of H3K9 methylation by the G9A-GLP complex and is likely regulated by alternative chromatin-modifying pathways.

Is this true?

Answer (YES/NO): NO